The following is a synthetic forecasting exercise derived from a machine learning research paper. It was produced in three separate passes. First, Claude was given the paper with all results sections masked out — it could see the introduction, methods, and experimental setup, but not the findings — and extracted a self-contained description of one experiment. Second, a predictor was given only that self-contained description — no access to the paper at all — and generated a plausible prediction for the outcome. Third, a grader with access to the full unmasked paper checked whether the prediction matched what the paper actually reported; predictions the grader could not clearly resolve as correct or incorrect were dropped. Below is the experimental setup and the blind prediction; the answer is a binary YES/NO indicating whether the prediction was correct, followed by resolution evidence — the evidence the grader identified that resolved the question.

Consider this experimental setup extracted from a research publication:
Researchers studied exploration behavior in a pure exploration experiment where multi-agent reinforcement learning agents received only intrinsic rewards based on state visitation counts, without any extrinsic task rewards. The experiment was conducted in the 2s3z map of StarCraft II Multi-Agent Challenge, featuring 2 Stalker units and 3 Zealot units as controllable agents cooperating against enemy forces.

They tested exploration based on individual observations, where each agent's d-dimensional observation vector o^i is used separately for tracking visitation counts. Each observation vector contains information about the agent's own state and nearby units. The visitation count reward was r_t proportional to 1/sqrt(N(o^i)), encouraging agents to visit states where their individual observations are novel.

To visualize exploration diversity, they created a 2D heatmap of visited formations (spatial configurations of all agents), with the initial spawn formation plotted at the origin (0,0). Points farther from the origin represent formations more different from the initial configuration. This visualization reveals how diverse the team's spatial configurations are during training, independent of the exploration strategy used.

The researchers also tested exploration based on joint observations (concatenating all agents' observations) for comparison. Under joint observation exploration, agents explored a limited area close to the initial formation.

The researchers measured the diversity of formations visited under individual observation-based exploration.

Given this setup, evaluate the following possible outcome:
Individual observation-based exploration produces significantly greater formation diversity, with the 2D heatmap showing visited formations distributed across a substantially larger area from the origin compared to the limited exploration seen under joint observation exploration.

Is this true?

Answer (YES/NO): YES